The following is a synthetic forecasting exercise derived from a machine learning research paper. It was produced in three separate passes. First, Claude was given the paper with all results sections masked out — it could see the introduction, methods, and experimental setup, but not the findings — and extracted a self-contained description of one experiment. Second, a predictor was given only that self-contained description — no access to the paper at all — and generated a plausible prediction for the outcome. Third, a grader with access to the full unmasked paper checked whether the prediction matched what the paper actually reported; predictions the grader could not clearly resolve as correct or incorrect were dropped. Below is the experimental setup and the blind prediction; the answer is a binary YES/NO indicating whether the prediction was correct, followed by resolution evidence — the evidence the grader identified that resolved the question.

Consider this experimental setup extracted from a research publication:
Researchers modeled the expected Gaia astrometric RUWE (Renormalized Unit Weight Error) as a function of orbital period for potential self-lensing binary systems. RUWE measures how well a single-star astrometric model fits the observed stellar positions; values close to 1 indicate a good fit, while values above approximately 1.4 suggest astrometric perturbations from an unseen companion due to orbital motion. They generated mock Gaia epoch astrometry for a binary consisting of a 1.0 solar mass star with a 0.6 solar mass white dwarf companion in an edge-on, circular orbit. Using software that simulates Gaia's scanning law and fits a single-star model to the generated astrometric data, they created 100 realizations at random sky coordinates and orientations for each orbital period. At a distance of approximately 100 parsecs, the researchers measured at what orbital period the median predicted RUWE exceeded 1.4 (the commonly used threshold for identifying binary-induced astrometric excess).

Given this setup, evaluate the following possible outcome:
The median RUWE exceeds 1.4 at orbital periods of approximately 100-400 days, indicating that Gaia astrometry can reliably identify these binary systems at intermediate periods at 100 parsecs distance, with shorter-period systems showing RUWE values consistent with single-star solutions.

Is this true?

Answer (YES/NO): NO